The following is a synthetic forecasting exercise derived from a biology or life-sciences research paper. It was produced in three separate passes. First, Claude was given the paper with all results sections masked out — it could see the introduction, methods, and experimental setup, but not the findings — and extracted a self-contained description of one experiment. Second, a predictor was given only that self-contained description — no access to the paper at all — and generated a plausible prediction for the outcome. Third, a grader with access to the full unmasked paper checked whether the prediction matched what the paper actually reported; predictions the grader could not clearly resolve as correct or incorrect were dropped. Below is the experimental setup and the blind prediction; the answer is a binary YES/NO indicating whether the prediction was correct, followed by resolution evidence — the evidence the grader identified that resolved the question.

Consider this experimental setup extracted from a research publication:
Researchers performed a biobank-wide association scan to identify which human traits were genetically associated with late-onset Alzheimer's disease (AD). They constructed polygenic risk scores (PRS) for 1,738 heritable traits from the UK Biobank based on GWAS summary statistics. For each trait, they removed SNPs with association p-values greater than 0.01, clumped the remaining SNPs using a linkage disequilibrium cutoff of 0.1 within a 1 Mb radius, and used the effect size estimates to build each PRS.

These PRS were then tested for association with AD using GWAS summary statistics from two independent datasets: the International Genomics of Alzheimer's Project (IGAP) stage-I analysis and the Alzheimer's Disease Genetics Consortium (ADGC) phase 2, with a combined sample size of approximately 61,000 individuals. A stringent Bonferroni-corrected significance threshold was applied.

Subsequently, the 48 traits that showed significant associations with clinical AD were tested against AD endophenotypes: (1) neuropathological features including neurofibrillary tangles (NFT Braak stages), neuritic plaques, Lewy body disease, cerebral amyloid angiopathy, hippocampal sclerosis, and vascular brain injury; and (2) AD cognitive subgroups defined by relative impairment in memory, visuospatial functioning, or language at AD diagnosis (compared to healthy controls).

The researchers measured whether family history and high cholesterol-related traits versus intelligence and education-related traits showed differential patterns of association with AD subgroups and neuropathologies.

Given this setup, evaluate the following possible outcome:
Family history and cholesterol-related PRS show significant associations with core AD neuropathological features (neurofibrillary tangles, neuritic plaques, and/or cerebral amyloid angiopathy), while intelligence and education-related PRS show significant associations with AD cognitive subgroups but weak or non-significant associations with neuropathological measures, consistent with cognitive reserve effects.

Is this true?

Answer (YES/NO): YES